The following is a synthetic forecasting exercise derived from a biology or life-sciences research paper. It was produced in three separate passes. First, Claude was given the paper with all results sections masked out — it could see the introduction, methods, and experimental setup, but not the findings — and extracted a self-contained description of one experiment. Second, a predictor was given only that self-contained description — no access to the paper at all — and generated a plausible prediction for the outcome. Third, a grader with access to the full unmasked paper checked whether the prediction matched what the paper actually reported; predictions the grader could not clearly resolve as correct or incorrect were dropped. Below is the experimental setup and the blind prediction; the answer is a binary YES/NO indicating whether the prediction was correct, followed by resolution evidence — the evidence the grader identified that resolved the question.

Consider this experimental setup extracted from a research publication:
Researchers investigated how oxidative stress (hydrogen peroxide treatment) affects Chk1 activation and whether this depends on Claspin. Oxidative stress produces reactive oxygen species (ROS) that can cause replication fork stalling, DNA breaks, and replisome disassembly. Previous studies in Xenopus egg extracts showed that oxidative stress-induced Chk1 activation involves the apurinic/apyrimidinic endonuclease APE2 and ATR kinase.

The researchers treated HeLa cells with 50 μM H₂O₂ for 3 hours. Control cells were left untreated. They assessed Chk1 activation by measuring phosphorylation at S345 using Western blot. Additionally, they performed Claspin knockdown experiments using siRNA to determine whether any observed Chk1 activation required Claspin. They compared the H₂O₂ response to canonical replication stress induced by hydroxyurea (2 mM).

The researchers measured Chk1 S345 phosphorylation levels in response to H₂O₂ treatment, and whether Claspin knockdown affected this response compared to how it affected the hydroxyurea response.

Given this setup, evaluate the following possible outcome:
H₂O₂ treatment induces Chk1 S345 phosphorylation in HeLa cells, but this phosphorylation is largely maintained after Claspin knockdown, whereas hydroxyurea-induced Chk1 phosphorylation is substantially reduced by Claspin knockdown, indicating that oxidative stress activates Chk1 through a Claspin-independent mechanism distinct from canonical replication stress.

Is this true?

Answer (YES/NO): NO